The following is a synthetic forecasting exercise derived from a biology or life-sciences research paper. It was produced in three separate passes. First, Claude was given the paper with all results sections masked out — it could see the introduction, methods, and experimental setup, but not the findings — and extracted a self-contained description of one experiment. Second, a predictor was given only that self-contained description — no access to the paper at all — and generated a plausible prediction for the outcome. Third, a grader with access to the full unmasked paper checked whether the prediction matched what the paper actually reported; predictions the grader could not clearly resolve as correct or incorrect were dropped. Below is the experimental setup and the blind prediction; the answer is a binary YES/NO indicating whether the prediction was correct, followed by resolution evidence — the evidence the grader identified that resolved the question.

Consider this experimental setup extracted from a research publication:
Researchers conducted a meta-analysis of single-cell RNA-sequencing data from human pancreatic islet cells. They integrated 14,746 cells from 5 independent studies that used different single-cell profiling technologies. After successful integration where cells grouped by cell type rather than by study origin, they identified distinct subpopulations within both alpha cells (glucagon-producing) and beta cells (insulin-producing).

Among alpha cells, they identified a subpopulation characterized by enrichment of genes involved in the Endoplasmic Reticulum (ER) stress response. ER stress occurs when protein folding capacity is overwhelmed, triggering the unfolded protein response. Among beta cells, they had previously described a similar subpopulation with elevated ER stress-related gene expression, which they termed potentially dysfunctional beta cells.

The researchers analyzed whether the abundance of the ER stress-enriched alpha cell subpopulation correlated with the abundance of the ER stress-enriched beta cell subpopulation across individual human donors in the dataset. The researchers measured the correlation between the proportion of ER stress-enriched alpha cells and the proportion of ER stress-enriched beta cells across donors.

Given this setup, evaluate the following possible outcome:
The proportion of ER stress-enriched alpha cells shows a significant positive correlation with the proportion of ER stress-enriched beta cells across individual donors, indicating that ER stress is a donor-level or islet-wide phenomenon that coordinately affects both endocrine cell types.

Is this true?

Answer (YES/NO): YES